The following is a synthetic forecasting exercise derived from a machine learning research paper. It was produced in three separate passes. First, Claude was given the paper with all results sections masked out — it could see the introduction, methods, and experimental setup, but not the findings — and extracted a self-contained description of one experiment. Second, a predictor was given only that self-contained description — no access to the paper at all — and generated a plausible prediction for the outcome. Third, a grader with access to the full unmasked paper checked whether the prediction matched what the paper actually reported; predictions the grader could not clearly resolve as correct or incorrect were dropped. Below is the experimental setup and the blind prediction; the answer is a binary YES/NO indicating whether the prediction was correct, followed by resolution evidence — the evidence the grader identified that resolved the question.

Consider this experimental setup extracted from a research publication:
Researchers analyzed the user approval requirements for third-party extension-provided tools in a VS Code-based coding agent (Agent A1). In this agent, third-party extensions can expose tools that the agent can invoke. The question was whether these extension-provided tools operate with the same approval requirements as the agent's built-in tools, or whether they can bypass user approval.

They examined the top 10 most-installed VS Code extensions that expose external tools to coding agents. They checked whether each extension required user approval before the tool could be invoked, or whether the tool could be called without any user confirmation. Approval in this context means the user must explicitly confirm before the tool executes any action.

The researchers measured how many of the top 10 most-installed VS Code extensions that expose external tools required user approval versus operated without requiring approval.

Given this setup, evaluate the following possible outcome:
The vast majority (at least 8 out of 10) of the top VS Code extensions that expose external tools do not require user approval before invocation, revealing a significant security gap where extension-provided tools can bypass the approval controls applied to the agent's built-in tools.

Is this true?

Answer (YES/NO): NO